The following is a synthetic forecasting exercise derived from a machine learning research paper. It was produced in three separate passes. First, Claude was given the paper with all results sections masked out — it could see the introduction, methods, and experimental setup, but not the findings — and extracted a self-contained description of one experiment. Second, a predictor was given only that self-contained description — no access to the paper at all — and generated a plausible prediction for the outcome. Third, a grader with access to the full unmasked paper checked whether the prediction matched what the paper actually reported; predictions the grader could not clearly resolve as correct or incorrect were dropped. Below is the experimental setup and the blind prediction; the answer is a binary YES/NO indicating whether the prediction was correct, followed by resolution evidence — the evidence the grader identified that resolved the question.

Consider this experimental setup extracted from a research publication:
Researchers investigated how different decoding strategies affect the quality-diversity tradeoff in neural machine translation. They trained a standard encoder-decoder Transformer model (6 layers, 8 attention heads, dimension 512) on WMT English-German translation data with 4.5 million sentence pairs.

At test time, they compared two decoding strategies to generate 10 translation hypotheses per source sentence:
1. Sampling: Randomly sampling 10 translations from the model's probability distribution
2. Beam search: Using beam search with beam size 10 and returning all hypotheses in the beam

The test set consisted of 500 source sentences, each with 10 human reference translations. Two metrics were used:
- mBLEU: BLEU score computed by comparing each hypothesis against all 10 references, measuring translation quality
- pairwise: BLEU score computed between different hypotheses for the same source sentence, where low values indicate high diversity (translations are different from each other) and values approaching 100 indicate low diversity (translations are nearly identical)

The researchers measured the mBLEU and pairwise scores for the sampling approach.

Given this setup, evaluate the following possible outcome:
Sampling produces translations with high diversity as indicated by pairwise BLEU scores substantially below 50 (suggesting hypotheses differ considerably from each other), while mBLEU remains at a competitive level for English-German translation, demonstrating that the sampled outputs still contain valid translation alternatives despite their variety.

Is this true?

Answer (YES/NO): NO